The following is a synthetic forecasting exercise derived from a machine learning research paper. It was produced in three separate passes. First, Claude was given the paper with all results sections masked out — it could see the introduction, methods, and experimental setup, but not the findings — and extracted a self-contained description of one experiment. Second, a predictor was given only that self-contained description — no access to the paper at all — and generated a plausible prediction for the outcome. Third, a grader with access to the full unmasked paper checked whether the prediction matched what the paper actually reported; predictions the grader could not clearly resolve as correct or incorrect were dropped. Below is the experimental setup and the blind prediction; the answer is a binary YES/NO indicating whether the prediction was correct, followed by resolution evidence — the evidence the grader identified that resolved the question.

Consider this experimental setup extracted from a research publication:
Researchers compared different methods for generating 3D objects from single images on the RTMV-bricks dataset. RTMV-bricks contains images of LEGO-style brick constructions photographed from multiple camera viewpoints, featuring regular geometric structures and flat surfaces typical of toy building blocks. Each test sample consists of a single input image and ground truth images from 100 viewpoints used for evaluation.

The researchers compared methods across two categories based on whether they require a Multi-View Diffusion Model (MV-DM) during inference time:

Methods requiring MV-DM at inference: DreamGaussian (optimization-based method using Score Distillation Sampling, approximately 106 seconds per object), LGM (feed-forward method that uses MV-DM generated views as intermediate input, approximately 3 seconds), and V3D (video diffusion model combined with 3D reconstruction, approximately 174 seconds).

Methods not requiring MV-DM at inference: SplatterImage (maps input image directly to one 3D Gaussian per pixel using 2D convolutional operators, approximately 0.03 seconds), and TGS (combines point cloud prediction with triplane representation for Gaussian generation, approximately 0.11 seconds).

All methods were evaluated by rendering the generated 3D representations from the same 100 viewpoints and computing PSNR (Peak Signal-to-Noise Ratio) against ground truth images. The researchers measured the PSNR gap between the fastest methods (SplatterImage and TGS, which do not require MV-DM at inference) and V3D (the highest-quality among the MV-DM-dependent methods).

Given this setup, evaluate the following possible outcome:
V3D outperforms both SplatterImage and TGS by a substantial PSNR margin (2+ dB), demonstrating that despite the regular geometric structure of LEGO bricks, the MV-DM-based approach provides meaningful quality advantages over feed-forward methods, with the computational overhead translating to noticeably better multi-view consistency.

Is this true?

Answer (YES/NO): YES